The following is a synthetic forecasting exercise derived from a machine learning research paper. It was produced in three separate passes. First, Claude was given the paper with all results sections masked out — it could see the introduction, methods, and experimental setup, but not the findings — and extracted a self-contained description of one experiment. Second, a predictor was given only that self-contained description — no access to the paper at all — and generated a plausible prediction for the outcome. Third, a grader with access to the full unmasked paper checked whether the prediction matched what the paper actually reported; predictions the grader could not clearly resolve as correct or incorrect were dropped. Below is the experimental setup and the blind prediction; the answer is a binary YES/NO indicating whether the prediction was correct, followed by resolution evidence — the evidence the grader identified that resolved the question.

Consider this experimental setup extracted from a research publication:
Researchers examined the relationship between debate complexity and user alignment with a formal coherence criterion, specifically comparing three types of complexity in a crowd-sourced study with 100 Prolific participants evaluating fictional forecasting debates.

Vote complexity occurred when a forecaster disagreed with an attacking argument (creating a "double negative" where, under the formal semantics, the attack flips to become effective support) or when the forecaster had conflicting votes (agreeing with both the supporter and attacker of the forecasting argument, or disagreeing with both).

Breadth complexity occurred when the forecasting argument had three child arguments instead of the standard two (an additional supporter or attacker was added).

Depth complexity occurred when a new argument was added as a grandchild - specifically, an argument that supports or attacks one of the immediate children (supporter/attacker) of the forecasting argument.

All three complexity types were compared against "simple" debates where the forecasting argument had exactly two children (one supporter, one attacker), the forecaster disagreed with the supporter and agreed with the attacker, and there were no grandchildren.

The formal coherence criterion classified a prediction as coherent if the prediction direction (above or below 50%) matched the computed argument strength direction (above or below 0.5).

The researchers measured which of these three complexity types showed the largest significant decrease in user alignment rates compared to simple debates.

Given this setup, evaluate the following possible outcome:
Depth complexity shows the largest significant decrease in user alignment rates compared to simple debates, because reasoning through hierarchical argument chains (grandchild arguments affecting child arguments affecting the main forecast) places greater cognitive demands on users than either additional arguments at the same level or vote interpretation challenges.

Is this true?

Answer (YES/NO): NO